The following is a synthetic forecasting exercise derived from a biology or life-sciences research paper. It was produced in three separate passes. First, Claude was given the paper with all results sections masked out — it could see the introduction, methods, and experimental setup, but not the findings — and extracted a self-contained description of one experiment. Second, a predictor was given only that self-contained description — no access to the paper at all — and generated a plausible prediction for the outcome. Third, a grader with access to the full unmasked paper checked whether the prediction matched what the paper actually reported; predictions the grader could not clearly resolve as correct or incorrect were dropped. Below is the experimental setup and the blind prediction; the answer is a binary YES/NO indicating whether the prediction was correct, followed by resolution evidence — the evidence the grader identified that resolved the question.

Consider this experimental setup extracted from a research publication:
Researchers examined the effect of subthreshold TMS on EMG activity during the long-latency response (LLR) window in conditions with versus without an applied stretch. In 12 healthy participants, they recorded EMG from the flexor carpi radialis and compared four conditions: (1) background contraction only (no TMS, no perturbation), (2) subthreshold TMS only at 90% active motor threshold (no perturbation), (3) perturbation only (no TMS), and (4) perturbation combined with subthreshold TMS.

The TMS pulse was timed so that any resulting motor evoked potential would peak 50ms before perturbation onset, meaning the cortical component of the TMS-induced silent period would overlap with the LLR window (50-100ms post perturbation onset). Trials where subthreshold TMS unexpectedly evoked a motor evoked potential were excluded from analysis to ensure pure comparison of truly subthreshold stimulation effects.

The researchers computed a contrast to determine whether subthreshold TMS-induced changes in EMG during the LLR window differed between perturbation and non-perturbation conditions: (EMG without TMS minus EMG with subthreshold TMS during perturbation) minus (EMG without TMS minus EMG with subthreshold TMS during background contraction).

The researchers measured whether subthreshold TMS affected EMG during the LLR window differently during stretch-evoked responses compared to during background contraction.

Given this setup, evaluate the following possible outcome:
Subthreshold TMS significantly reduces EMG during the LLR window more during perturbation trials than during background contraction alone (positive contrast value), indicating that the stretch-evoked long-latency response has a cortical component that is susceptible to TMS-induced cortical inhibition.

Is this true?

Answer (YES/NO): NO